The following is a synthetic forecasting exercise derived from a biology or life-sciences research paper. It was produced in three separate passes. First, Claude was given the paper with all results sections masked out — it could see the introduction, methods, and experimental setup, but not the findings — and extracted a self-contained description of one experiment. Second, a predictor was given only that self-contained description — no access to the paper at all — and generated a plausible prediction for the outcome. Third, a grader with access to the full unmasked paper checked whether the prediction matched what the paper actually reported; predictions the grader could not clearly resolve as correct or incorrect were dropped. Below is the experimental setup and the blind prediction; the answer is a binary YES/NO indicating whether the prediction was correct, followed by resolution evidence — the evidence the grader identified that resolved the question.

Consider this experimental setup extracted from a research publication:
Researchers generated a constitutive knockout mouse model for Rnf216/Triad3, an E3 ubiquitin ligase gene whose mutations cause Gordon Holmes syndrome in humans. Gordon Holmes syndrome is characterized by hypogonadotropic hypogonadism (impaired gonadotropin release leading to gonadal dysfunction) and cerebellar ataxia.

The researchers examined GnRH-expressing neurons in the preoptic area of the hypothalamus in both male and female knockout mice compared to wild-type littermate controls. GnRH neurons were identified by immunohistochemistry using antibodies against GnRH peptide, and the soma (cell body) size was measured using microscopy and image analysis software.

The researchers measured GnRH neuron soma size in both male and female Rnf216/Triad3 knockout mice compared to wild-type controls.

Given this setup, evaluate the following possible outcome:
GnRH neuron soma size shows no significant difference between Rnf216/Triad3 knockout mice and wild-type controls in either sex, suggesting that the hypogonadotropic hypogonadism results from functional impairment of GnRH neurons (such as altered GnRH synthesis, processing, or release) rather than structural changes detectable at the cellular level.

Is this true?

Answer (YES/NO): NO